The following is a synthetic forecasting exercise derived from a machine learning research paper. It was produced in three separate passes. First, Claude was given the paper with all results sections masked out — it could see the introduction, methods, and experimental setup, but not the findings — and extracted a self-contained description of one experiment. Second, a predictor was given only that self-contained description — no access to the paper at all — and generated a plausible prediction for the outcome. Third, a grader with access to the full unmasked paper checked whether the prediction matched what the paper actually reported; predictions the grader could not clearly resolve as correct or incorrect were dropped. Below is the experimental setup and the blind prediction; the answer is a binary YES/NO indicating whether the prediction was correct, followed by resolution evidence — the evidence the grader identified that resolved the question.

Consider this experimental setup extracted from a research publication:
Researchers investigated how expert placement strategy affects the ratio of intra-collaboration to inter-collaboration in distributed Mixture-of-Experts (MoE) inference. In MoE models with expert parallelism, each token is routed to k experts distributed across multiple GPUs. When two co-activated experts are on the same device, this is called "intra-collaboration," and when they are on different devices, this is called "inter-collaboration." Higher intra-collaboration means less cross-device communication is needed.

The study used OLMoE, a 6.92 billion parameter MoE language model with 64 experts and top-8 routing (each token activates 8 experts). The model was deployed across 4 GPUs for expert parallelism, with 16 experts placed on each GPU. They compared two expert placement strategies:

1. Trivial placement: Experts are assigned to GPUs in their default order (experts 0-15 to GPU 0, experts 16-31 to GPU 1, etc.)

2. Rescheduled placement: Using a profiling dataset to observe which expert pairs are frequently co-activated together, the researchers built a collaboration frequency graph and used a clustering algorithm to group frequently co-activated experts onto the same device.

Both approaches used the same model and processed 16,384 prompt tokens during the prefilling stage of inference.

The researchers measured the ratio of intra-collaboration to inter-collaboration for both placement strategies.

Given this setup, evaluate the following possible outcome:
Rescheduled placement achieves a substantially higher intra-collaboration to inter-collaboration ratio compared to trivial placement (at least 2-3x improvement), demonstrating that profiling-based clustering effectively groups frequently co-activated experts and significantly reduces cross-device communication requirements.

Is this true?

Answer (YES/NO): NO